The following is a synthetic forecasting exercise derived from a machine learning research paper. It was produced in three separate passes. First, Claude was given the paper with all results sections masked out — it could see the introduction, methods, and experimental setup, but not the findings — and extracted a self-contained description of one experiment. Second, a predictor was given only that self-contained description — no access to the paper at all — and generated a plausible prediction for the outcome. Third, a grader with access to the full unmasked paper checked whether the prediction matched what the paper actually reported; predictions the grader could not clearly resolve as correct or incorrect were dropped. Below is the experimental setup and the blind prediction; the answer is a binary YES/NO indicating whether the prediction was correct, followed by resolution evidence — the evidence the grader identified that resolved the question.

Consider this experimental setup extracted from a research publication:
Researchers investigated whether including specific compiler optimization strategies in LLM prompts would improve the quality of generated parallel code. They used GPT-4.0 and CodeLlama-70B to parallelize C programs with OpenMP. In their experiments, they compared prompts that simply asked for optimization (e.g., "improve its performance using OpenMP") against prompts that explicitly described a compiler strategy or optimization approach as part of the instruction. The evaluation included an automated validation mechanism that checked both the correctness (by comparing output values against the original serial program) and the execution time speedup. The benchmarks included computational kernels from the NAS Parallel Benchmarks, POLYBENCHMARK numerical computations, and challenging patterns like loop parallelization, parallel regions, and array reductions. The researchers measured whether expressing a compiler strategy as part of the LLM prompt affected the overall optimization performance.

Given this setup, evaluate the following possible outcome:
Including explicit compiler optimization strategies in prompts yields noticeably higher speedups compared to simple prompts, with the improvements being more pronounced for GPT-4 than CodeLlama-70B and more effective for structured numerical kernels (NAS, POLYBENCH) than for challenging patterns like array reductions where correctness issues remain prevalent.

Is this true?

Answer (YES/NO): NO